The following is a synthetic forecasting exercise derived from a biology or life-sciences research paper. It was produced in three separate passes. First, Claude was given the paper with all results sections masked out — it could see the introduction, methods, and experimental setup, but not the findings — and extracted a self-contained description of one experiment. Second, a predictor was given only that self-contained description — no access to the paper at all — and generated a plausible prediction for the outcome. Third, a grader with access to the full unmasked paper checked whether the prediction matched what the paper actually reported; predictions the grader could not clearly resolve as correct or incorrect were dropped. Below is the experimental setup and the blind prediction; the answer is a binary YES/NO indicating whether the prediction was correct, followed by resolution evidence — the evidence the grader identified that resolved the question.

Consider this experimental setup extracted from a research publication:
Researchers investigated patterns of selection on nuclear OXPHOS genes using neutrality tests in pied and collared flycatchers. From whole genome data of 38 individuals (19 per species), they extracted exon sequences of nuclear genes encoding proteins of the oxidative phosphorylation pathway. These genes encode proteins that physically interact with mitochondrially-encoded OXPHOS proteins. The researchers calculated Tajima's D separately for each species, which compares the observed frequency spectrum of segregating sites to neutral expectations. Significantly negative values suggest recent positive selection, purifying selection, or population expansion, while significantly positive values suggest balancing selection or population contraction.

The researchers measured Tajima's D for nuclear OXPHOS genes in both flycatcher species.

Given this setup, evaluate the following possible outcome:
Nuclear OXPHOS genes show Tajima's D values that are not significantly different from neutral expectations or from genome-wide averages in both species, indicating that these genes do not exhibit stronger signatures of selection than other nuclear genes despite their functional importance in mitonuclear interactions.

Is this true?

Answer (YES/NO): YES